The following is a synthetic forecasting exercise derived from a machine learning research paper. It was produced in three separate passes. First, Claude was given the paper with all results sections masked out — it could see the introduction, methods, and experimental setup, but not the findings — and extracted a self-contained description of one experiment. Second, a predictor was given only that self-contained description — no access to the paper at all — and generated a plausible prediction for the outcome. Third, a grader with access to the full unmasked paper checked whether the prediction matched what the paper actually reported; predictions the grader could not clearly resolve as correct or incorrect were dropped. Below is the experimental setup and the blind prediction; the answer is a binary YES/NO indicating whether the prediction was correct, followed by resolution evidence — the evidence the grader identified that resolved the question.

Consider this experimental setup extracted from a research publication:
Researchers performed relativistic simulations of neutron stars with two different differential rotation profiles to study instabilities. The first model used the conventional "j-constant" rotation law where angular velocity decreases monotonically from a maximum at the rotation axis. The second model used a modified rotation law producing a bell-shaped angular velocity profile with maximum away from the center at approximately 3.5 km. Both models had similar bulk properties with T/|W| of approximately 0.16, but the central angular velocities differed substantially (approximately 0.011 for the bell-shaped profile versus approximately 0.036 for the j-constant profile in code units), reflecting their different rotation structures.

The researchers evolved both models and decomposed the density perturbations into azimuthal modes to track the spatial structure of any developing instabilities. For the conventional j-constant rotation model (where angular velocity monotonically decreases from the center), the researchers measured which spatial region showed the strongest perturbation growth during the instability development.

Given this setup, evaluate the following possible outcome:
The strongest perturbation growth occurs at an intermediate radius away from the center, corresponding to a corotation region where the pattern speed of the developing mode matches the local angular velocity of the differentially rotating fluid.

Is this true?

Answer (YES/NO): YES